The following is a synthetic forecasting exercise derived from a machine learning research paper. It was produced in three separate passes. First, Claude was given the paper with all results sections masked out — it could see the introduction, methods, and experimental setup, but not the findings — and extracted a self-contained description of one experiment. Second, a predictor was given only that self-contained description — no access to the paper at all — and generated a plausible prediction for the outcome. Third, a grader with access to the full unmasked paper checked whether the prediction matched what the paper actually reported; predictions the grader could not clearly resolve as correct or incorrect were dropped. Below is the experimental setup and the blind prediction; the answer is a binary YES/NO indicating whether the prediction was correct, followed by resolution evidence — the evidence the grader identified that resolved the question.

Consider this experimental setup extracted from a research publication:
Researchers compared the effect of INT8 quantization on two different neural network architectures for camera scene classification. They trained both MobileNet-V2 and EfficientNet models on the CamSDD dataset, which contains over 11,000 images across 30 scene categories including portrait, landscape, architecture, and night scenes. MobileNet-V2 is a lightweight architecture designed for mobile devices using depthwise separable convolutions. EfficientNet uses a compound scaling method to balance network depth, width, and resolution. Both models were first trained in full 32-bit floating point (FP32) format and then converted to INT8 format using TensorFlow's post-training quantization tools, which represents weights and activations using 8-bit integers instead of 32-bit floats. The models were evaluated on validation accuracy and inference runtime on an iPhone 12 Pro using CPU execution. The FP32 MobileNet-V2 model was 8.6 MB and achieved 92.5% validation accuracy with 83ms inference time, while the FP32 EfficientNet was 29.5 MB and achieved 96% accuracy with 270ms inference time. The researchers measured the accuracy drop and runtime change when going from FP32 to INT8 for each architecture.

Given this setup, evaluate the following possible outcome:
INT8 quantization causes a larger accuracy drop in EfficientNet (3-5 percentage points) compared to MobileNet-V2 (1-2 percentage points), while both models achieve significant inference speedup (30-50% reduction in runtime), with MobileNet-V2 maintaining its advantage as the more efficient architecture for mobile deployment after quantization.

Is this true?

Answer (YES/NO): NO